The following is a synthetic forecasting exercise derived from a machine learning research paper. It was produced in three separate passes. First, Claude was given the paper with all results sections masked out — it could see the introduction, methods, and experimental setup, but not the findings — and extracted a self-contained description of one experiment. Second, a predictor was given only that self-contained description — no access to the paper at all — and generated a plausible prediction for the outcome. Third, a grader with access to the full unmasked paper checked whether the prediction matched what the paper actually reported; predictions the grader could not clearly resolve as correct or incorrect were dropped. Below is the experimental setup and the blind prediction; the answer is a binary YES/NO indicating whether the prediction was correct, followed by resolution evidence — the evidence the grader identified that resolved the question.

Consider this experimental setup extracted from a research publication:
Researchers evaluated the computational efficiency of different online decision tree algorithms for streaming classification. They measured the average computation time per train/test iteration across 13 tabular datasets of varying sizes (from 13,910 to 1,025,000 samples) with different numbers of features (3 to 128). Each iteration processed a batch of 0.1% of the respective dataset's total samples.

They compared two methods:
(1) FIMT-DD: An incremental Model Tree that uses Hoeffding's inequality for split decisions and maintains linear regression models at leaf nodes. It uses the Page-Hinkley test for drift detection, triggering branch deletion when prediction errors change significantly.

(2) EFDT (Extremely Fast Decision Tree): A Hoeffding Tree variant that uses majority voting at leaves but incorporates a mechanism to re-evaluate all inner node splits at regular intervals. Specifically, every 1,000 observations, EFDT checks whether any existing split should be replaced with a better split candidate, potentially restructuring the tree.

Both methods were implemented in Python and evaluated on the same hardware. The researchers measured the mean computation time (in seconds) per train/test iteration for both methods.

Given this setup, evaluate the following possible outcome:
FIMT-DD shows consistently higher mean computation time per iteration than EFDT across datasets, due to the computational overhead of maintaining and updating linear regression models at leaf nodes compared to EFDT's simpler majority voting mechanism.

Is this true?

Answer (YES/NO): NO